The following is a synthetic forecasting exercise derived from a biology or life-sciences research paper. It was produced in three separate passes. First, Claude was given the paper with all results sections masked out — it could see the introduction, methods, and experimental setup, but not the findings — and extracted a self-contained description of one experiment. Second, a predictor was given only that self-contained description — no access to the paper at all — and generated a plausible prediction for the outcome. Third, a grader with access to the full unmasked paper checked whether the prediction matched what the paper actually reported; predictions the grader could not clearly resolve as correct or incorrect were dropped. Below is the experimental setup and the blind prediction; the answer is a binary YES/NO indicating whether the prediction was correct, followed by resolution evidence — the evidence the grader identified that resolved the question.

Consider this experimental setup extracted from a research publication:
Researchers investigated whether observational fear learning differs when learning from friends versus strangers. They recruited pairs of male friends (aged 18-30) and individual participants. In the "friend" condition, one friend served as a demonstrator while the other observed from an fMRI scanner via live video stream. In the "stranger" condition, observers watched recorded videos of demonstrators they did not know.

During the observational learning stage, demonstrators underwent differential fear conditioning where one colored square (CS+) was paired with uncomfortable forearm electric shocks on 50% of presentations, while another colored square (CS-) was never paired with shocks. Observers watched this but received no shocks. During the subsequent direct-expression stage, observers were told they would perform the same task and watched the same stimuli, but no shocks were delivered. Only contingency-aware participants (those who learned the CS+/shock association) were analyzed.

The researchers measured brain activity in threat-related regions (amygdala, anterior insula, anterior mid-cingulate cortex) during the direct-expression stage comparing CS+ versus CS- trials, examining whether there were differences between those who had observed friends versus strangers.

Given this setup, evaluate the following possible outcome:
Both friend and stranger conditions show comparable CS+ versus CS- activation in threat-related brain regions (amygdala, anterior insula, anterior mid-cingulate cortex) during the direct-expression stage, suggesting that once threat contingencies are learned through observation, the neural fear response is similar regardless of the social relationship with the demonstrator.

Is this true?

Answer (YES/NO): NO